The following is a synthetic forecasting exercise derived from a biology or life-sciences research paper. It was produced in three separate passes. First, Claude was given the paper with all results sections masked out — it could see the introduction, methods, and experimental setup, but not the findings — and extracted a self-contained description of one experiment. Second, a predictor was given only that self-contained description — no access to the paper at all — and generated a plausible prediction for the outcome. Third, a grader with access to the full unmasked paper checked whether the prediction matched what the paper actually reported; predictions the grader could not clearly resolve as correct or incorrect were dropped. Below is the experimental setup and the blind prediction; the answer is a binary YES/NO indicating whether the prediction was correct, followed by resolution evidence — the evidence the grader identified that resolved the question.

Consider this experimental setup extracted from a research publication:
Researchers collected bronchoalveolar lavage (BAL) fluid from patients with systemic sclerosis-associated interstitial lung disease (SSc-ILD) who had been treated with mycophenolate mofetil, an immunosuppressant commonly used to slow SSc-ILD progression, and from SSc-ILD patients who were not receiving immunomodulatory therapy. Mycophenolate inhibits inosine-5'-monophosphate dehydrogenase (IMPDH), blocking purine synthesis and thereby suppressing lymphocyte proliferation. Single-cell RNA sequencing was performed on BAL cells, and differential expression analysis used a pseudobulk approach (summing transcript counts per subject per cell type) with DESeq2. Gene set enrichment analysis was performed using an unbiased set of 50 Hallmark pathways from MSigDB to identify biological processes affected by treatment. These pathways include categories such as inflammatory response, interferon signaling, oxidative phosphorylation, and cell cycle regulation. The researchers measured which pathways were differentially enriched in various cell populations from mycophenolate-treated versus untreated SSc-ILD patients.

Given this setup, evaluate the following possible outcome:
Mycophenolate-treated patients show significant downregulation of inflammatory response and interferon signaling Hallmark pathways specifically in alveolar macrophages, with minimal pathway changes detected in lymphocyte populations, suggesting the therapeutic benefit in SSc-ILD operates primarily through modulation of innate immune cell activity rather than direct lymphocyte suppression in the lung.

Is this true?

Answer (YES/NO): YES